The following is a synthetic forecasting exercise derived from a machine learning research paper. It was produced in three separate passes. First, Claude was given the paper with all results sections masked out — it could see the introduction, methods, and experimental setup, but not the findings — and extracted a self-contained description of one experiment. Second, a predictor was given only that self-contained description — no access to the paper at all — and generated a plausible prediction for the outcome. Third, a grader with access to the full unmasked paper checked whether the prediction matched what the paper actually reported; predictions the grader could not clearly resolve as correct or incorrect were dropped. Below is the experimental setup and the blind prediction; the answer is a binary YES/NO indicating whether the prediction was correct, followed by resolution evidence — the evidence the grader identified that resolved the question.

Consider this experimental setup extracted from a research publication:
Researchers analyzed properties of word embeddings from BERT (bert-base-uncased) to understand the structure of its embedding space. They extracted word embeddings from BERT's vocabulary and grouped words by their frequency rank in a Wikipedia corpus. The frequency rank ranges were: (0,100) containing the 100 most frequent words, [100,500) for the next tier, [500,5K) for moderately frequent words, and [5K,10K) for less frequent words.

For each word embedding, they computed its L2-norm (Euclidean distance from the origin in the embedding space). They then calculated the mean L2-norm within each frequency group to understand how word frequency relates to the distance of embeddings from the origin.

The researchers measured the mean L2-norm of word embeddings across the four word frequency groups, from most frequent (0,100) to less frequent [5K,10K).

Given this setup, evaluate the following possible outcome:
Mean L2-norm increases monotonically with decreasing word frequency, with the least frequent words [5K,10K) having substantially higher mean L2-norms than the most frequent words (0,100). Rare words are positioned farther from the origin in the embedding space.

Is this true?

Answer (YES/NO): YES